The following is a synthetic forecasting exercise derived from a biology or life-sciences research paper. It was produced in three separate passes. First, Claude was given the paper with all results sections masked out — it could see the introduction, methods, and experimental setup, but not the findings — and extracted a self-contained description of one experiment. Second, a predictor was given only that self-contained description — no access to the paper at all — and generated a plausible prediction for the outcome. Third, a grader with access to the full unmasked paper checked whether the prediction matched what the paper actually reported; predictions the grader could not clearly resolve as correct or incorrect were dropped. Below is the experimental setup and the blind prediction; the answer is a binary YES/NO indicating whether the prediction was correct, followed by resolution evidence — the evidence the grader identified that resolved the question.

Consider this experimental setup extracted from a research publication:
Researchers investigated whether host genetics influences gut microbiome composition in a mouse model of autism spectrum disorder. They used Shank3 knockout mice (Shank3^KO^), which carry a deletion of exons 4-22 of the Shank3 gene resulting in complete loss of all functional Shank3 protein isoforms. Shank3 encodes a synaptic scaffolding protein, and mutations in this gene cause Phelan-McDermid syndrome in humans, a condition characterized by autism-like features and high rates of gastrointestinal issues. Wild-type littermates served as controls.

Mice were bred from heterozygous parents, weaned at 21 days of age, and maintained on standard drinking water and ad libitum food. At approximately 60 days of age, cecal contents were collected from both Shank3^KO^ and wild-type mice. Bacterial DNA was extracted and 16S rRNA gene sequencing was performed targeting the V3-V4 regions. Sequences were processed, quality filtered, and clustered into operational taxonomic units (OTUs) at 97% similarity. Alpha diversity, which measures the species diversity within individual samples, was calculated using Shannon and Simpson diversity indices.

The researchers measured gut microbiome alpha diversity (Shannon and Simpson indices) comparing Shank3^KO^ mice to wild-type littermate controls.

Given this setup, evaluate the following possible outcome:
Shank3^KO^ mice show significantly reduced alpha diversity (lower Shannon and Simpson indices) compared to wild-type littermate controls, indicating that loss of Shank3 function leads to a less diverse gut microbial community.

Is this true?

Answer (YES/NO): YES